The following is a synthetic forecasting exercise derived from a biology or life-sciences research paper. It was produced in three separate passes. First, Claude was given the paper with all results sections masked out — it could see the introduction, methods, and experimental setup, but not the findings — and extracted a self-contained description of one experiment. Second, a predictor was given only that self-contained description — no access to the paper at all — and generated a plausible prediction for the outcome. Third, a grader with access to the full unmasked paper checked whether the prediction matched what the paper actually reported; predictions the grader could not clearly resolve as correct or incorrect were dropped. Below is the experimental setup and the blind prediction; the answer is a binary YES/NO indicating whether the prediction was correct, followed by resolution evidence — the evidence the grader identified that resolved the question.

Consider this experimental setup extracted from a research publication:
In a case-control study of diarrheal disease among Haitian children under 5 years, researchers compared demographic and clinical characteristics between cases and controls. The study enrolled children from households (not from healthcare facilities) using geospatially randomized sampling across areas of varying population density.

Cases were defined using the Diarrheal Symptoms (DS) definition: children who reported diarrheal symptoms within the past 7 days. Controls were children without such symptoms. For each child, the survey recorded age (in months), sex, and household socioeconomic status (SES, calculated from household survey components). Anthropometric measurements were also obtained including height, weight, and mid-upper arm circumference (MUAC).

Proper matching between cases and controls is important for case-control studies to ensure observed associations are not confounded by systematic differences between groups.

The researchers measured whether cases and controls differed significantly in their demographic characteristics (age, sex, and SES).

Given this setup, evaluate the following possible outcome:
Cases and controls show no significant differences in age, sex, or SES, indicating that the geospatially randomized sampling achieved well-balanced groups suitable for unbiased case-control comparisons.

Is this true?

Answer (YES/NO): NO